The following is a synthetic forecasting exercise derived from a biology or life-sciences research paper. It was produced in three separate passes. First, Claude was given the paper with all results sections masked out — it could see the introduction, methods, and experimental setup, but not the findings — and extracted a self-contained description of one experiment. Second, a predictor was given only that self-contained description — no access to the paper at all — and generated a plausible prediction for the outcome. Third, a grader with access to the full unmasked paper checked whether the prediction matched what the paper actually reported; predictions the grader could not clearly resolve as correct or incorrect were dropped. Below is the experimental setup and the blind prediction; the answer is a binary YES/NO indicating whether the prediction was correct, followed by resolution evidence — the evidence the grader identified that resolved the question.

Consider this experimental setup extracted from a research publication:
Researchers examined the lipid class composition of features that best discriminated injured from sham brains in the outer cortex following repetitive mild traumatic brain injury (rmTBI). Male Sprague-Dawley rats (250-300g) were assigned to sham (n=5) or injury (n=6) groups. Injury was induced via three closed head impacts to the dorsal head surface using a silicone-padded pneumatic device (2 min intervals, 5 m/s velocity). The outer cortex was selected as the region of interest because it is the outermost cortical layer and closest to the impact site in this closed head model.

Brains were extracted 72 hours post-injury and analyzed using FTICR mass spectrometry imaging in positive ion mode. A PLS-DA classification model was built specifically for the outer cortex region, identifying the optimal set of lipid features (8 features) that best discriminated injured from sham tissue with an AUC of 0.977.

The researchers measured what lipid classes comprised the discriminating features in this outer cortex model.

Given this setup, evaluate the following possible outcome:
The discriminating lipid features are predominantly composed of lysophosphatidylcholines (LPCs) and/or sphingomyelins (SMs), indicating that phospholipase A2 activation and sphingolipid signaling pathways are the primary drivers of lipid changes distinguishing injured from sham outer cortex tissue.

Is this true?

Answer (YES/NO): NO